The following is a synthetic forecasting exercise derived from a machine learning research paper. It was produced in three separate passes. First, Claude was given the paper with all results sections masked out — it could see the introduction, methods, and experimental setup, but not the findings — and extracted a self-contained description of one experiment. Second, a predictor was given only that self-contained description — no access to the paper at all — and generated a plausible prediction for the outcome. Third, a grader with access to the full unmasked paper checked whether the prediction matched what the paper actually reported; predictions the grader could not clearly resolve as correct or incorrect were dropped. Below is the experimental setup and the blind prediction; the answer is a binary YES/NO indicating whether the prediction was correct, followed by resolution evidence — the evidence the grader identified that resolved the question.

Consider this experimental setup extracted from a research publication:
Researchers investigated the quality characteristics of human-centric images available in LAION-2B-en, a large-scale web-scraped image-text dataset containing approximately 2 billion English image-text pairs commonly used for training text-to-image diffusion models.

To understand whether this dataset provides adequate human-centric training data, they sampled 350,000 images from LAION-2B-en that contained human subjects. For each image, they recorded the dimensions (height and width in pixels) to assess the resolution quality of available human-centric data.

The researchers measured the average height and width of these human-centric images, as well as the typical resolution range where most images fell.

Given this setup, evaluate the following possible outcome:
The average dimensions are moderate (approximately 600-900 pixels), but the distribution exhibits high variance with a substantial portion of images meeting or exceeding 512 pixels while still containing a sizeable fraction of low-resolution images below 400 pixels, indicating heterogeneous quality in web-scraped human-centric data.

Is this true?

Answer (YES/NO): NO